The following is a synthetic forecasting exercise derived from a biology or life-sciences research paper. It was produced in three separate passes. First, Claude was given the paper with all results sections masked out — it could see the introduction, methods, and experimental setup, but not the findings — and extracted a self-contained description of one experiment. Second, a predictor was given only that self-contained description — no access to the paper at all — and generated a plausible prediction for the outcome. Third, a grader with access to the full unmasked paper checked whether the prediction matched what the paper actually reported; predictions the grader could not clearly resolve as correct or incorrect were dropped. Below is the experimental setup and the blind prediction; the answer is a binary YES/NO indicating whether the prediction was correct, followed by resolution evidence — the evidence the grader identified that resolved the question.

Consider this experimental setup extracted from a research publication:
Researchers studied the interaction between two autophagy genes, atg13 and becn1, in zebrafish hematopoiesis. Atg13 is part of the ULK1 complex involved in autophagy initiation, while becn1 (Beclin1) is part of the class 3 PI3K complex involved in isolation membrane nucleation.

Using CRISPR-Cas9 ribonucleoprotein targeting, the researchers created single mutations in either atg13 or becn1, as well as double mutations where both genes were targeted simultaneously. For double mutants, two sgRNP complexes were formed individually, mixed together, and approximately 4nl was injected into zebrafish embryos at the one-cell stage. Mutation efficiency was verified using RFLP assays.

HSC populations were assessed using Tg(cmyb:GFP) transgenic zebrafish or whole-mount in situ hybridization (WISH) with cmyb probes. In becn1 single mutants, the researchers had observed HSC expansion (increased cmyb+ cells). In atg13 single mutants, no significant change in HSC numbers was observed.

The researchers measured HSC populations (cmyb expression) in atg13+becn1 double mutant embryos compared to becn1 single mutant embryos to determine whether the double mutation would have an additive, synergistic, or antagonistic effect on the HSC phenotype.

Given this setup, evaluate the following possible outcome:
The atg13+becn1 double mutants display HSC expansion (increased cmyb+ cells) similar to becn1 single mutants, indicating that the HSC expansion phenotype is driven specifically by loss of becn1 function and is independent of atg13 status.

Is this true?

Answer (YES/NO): NO